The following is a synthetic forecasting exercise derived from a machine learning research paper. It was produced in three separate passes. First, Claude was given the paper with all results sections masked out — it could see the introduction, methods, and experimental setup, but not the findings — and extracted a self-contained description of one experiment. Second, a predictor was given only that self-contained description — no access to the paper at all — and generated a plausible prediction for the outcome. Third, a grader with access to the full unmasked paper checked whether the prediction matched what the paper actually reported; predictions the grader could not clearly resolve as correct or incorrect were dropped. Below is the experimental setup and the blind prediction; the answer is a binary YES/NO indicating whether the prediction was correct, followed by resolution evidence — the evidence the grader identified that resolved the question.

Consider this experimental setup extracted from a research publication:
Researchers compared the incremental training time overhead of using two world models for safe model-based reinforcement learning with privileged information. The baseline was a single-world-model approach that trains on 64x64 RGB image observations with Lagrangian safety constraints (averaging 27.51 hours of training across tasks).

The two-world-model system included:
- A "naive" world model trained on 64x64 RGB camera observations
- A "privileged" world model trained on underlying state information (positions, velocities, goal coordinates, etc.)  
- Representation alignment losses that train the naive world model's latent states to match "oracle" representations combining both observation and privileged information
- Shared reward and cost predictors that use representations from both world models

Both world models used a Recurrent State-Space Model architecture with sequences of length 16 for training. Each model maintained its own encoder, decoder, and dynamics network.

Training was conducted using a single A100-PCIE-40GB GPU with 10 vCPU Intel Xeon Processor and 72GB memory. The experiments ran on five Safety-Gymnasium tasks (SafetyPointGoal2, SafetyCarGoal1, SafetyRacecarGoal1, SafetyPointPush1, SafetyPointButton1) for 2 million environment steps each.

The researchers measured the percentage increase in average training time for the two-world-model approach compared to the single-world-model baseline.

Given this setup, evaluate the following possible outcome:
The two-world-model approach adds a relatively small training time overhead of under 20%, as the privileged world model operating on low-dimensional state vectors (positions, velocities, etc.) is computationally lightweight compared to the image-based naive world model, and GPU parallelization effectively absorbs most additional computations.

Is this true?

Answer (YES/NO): NO